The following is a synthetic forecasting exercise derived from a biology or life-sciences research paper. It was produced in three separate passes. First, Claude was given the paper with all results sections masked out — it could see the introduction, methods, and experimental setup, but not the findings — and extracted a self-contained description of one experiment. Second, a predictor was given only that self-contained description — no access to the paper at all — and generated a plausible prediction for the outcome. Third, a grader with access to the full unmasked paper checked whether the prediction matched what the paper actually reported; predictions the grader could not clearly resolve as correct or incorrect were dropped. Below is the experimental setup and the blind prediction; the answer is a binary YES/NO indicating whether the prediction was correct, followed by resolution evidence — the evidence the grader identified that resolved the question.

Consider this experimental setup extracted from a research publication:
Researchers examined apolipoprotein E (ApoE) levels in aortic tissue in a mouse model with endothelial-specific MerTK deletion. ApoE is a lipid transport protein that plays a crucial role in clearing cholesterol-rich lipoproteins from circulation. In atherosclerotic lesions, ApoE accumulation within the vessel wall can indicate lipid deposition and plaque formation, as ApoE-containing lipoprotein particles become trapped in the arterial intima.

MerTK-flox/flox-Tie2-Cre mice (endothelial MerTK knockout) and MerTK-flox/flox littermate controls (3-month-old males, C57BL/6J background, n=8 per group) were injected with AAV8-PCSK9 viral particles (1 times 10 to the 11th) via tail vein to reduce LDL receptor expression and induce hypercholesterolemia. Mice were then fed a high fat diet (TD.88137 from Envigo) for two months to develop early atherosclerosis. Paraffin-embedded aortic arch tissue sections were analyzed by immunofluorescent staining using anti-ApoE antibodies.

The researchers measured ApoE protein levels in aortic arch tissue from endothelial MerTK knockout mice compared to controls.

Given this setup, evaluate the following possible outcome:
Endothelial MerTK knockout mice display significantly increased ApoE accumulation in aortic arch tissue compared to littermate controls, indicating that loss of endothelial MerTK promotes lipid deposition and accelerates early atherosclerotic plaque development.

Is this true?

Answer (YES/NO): NO